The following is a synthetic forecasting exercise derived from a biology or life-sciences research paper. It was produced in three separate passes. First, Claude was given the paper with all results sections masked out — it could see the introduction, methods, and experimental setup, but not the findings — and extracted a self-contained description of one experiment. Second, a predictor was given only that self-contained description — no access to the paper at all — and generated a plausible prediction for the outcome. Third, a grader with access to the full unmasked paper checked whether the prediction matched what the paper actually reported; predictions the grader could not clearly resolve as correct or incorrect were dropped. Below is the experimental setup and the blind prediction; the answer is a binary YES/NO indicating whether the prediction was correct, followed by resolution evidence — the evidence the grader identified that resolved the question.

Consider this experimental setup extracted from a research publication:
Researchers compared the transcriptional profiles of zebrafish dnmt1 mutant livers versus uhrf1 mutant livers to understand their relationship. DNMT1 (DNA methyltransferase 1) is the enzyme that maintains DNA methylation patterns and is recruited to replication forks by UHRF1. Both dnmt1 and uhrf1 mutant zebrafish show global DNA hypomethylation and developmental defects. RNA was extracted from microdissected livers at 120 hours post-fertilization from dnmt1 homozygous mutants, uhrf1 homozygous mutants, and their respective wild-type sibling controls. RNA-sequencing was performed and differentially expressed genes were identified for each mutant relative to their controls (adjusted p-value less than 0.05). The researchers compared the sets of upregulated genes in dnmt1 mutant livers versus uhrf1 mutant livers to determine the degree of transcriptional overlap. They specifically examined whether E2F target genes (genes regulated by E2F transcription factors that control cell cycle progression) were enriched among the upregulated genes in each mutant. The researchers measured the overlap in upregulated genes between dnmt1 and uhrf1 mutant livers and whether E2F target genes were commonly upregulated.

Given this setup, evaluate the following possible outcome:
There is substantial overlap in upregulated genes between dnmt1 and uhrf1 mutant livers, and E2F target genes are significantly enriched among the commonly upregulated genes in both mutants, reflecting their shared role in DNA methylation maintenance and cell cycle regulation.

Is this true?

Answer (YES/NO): YES